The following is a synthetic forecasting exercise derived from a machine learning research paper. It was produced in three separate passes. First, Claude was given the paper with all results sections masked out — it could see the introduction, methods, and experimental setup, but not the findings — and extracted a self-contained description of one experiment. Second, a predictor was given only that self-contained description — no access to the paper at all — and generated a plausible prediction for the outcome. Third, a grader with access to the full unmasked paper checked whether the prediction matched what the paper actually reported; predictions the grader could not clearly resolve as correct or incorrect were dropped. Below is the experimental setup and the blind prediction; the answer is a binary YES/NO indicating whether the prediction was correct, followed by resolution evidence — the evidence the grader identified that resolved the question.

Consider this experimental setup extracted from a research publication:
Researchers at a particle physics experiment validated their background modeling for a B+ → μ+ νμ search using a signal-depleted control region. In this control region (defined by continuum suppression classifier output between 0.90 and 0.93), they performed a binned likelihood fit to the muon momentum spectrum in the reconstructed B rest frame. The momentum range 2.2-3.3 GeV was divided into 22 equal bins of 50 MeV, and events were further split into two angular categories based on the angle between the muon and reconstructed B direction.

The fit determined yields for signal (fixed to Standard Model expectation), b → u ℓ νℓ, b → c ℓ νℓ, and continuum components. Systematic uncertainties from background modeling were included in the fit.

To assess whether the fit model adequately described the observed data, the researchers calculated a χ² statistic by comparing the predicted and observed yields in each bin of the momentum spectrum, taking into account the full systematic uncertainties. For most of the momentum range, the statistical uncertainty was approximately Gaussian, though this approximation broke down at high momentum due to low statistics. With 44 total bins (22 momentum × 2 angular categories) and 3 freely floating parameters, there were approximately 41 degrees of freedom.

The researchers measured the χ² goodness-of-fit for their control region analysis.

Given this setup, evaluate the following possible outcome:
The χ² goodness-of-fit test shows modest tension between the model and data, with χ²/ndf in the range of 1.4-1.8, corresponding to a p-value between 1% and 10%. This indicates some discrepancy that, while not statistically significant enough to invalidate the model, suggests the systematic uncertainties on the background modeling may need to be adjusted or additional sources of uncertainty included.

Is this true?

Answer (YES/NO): NO